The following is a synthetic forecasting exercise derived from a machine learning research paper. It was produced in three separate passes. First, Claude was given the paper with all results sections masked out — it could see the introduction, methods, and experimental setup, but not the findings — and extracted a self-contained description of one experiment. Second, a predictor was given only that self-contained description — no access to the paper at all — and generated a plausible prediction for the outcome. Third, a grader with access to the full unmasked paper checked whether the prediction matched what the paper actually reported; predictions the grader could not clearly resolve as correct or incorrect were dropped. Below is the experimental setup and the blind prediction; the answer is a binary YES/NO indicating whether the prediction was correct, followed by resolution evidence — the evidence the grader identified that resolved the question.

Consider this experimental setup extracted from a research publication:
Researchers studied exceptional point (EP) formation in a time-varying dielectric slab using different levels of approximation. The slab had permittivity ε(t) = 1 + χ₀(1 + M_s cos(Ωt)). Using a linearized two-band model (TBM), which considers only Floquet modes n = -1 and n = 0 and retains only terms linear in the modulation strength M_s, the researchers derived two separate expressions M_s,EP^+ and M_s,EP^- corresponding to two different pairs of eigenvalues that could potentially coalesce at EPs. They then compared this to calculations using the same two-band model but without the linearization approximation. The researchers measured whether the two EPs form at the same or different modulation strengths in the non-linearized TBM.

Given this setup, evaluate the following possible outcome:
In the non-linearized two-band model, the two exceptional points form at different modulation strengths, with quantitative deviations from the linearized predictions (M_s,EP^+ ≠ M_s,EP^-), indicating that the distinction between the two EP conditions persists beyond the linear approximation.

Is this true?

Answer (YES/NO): NO